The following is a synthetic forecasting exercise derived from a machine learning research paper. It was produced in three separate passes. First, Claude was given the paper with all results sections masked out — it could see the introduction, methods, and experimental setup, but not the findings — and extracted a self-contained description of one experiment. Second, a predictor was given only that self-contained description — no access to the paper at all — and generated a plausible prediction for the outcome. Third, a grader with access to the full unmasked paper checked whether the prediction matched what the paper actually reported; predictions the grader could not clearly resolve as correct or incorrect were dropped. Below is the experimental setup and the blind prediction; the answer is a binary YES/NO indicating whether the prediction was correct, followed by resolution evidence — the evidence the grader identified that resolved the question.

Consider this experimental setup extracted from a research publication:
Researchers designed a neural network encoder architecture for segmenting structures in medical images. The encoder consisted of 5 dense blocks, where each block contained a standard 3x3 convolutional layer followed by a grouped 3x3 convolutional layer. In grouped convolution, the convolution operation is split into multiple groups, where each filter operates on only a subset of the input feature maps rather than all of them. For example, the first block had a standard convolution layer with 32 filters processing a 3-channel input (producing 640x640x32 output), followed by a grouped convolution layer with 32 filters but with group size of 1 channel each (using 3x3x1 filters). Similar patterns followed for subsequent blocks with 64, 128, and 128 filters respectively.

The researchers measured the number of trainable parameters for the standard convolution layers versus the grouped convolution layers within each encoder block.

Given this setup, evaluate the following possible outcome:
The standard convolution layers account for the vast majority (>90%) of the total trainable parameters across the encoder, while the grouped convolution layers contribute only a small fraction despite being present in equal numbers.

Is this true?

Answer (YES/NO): YES